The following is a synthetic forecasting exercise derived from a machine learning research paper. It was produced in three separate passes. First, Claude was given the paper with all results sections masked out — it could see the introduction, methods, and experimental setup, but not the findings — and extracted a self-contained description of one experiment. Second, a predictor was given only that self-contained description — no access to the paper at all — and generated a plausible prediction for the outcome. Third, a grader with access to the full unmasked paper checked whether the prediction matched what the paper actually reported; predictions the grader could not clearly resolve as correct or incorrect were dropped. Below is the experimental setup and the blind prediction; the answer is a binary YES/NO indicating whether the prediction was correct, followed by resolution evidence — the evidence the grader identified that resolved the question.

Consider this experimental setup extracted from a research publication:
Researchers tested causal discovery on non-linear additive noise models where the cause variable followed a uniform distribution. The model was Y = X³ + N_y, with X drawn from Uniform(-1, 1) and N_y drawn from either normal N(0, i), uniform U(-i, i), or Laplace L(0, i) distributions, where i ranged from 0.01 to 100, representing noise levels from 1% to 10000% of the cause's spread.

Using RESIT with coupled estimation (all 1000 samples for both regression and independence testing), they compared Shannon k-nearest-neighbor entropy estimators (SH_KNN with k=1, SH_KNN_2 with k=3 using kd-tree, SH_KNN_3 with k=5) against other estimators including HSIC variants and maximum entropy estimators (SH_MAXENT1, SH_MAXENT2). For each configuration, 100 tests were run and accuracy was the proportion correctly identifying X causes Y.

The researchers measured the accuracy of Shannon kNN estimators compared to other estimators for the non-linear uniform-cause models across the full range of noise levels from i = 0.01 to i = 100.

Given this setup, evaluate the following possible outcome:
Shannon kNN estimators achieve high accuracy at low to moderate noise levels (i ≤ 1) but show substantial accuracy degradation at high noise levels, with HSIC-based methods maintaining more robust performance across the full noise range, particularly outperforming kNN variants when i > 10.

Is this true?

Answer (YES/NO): NO